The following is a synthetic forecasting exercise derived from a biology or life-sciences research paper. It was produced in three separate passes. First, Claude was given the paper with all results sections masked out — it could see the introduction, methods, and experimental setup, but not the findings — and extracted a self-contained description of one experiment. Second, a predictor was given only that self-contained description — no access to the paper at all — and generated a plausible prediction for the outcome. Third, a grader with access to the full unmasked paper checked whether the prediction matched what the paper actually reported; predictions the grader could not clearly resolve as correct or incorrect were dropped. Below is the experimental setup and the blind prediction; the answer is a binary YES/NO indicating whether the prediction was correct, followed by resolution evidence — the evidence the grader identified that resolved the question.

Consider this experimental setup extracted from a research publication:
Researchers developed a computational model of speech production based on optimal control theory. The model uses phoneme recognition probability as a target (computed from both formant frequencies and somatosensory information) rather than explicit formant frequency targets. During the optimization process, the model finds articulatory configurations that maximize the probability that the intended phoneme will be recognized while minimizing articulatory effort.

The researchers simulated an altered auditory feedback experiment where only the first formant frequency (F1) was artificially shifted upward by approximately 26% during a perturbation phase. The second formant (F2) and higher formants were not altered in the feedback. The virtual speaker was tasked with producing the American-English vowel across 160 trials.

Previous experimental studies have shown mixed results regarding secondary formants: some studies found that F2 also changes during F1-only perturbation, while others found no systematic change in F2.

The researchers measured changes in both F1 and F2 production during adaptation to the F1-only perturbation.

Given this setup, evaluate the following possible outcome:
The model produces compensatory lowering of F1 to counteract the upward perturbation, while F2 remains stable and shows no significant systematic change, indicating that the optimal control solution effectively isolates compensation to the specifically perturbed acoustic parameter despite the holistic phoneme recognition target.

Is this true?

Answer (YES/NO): NO